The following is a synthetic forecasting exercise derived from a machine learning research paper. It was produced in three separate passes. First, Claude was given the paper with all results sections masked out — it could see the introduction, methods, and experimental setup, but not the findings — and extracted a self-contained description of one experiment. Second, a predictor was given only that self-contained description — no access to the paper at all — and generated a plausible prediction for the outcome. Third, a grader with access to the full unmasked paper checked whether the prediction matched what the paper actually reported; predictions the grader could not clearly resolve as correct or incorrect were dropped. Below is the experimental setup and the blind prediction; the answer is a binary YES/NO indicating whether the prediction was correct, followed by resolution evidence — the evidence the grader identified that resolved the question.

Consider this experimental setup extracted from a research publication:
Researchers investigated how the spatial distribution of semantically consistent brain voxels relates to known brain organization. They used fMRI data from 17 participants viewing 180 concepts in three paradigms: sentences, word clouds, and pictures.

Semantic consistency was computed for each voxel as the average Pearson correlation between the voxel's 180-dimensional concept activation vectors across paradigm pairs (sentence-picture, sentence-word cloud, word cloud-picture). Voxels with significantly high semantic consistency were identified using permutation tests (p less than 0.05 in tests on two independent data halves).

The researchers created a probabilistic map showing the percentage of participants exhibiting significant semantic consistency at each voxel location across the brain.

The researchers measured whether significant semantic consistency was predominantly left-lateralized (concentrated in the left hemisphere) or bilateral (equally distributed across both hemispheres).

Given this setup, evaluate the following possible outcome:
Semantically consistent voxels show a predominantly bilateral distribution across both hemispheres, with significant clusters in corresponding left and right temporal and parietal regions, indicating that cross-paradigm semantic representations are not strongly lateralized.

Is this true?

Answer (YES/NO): NO